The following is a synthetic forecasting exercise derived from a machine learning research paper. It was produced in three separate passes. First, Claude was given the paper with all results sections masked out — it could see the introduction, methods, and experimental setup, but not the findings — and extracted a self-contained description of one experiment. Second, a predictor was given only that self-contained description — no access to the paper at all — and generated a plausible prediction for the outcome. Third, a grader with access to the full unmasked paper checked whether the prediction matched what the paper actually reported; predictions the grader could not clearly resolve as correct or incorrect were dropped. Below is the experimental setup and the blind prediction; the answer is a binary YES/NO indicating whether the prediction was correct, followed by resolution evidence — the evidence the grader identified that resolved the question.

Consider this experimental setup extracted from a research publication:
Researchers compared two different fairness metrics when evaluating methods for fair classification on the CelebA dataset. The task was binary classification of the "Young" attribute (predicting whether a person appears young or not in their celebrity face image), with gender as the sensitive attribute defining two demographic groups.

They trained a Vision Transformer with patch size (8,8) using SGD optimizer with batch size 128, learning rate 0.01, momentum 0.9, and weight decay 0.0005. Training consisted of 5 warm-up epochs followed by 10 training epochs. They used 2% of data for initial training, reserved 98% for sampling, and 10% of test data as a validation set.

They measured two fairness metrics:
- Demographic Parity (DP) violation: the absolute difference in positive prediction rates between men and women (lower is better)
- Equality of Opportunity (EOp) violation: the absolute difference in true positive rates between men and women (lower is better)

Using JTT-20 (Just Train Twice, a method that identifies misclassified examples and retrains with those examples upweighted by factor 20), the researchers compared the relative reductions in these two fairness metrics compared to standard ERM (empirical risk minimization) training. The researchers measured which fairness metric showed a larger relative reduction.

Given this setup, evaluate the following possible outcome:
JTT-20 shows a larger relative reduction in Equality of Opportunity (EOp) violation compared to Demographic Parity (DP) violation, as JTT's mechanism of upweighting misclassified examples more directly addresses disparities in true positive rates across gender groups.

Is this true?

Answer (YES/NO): YES